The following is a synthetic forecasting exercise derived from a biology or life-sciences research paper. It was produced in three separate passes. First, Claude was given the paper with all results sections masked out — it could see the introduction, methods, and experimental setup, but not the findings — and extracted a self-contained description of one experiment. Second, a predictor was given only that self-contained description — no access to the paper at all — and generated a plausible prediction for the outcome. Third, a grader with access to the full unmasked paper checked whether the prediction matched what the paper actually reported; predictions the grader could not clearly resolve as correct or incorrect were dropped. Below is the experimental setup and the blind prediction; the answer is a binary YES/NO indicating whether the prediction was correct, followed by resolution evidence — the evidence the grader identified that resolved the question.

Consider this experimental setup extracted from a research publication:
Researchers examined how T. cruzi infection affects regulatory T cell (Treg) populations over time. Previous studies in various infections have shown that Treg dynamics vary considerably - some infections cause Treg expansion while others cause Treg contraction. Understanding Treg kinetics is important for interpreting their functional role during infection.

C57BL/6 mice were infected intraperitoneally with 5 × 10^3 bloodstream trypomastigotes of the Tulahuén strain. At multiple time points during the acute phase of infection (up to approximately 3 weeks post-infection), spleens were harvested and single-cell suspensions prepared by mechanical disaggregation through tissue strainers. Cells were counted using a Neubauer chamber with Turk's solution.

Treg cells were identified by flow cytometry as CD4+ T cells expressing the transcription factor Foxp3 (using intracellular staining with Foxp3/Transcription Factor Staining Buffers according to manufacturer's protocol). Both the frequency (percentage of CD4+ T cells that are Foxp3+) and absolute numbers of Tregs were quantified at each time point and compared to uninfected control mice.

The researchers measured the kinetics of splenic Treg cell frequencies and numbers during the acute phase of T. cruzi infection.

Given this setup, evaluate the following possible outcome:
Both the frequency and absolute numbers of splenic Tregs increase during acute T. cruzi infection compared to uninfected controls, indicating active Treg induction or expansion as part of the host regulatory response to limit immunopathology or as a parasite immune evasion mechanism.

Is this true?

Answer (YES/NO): NO